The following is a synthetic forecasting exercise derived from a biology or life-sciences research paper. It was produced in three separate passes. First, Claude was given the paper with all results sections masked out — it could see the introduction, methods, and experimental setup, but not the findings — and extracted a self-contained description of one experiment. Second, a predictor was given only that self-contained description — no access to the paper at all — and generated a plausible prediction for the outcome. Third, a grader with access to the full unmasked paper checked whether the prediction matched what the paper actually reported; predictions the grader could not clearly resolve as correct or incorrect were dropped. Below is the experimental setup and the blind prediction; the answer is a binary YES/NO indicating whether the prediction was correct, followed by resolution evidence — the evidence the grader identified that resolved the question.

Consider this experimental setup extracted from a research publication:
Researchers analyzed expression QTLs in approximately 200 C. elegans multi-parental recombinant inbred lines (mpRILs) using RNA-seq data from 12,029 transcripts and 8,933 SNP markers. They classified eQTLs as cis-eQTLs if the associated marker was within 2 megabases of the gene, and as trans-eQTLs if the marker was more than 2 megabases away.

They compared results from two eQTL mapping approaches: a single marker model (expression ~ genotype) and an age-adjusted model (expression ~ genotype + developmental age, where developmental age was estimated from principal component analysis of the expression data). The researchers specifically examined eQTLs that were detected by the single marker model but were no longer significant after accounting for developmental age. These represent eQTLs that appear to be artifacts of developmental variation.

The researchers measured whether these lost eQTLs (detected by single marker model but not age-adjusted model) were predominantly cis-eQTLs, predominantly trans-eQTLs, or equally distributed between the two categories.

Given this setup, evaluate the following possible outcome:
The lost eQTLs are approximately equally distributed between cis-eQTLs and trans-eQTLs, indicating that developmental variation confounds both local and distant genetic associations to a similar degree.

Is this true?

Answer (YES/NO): NO